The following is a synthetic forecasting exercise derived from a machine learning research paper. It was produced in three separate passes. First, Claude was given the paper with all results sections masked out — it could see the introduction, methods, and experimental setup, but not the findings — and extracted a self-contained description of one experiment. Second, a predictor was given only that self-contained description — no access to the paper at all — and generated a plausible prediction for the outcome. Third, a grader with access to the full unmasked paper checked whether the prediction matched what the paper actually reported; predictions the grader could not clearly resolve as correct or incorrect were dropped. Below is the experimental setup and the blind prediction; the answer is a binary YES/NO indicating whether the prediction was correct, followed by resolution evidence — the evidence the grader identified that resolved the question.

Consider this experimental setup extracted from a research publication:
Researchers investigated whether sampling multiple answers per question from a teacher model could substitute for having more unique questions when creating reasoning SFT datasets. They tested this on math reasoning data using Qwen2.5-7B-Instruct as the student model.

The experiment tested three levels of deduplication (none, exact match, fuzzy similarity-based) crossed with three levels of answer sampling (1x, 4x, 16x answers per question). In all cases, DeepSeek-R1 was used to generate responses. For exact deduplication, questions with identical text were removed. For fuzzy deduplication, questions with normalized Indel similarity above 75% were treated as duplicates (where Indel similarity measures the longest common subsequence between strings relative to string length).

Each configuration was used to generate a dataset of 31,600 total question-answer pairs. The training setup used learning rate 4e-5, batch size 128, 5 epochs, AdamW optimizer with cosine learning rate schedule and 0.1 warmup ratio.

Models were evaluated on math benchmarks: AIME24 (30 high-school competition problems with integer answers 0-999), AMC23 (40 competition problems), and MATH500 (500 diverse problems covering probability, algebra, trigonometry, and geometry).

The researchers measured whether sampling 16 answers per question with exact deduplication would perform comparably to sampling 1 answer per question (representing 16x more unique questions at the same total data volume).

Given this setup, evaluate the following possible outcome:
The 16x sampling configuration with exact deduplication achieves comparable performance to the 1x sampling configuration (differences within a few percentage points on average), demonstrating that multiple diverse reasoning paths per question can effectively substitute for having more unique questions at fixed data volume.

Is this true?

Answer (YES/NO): NO